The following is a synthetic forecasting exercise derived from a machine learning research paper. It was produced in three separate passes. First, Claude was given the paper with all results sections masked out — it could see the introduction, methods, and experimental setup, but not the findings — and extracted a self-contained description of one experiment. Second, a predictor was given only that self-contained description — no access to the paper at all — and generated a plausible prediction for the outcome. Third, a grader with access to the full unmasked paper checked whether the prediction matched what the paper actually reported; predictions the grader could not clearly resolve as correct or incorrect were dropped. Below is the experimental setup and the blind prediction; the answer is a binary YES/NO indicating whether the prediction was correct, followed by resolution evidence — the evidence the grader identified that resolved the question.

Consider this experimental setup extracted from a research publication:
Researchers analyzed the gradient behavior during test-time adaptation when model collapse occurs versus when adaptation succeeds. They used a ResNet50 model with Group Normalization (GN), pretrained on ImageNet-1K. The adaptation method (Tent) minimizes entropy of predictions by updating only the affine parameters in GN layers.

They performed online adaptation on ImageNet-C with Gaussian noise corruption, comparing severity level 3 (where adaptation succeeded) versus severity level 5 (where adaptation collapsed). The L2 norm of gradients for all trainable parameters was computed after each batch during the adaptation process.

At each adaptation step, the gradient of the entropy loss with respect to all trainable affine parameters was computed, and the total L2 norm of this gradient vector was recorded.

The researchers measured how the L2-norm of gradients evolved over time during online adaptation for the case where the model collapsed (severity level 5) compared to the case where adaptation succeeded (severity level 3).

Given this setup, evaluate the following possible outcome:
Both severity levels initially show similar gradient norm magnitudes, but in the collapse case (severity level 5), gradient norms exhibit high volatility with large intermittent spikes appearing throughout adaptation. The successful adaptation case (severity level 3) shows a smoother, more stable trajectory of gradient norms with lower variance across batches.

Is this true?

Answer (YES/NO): NO